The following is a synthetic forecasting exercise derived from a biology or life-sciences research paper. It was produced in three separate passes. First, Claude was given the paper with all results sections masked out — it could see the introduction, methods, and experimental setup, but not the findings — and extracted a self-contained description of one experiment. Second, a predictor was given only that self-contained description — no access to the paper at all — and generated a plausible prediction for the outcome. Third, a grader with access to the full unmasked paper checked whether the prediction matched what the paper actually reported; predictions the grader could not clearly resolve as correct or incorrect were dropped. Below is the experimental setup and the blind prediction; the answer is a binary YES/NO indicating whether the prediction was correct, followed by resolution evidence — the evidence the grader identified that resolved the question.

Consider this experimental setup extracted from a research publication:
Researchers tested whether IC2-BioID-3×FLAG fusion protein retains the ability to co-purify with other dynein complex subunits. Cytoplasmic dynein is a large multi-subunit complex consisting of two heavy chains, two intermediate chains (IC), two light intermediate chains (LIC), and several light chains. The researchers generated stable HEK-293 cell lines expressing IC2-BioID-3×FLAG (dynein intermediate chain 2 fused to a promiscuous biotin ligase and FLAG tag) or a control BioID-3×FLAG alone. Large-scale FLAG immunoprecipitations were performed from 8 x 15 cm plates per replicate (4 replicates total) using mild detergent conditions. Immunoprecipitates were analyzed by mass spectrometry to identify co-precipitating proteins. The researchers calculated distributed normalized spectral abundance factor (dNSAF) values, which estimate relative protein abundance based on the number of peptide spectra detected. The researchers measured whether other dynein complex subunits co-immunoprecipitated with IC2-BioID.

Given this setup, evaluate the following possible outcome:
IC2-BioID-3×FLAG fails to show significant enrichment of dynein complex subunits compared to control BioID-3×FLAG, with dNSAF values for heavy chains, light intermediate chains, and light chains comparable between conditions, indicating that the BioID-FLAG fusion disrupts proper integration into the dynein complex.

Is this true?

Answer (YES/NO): NO